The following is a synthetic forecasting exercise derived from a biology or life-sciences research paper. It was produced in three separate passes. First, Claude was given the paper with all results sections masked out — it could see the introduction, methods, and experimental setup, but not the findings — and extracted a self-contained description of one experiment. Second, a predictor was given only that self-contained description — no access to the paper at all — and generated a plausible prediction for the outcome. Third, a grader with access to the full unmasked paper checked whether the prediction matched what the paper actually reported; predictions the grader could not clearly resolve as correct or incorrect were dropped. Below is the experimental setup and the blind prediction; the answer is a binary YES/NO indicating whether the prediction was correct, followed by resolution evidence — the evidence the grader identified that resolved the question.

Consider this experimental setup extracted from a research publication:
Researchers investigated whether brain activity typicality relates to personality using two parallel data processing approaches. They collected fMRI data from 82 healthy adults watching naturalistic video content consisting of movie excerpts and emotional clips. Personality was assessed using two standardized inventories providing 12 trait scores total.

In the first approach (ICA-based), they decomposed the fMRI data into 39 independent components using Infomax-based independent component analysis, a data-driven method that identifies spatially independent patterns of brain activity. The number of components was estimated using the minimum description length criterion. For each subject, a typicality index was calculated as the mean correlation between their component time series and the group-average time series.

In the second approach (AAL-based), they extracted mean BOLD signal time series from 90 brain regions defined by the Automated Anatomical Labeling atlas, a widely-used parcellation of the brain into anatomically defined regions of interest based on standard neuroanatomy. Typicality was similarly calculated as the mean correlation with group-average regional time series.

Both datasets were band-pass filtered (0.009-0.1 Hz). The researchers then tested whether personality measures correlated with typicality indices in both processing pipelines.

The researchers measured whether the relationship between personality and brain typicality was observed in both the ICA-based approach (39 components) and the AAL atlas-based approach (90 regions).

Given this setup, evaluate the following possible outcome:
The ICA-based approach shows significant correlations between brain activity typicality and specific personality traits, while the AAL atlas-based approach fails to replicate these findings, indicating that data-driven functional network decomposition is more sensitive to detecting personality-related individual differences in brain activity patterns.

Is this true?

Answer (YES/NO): YES